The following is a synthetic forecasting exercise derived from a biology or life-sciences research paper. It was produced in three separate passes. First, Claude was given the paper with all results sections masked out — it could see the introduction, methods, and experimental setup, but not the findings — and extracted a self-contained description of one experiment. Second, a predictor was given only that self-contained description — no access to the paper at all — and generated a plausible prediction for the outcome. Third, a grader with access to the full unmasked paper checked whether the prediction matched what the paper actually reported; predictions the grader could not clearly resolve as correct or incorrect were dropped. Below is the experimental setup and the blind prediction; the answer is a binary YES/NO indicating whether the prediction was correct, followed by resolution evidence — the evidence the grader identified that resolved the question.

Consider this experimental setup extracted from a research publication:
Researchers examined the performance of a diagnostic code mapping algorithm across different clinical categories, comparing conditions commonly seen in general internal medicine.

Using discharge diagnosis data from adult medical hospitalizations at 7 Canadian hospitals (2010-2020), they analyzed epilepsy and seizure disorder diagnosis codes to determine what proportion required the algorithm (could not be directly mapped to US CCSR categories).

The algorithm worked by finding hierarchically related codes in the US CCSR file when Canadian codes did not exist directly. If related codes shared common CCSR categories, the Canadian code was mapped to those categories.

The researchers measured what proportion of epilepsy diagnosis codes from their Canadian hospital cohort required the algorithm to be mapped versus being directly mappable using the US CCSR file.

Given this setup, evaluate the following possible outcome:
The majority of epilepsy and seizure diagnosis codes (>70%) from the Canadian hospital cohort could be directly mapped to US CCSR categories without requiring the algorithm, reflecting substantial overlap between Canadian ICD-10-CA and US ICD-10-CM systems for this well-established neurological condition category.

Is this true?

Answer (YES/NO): NO